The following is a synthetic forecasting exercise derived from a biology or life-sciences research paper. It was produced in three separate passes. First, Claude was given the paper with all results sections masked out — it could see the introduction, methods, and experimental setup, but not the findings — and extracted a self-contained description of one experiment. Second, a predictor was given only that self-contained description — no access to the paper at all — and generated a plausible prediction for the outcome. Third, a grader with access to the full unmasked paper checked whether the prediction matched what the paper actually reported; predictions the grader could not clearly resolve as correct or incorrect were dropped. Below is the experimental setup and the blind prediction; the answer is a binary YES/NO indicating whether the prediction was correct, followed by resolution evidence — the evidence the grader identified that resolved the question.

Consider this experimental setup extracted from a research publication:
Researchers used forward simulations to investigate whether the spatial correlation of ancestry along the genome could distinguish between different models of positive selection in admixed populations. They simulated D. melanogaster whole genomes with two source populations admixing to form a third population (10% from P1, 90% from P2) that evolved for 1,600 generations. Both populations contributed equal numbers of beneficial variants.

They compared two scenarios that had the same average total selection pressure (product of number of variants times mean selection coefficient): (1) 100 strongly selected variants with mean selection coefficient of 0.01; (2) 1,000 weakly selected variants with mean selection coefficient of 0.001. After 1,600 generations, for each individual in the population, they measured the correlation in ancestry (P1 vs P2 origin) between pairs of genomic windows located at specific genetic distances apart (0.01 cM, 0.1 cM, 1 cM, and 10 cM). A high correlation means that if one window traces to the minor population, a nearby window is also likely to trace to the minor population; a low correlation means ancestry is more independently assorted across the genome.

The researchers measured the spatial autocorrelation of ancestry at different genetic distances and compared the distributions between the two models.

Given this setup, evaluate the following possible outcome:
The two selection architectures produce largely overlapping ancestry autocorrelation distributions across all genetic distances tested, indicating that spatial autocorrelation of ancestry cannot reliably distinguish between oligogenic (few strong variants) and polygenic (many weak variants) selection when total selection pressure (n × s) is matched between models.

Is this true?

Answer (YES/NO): NO